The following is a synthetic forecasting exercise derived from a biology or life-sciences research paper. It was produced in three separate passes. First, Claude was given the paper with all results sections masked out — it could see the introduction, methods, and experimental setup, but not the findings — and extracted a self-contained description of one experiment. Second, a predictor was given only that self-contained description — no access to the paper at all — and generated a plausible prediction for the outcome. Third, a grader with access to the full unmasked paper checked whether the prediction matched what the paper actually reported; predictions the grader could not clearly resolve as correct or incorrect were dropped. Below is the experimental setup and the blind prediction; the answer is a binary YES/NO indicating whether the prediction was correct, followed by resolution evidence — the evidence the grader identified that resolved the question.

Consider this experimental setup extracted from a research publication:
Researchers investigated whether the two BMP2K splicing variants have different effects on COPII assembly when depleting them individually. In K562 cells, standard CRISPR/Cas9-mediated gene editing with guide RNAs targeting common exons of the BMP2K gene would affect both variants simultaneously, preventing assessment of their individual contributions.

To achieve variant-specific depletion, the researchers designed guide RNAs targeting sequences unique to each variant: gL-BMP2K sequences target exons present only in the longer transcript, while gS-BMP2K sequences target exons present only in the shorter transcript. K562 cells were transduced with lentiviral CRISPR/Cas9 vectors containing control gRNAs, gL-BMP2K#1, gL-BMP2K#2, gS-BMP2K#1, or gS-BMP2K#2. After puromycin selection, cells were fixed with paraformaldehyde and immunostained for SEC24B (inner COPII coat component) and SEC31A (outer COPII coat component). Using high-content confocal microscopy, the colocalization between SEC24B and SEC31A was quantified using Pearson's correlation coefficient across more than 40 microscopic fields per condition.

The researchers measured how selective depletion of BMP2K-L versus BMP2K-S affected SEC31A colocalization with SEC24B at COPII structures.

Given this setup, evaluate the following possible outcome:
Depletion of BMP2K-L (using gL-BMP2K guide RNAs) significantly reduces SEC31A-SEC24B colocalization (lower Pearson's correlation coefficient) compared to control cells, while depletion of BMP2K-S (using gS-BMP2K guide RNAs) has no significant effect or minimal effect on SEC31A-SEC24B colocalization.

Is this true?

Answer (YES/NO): NO